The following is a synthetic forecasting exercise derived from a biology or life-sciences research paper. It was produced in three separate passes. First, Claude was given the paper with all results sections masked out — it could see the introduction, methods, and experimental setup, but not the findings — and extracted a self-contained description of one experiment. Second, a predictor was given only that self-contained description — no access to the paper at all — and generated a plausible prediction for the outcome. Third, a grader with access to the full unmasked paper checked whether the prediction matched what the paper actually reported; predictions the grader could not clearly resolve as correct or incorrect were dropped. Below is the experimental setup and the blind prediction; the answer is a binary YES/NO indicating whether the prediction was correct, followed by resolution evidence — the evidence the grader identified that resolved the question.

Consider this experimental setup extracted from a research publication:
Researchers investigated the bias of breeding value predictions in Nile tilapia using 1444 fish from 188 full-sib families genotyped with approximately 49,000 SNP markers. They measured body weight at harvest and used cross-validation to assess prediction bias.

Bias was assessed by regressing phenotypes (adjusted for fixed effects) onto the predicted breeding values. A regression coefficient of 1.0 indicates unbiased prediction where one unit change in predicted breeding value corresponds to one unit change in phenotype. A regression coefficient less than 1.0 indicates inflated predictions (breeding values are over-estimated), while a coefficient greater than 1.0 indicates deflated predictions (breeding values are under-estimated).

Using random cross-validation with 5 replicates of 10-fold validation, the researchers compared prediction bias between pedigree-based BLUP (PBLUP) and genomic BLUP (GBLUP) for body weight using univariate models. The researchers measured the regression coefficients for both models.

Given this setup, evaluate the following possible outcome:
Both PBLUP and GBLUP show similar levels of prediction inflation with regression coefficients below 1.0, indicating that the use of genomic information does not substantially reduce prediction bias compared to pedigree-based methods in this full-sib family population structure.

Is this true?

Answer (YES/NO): NO